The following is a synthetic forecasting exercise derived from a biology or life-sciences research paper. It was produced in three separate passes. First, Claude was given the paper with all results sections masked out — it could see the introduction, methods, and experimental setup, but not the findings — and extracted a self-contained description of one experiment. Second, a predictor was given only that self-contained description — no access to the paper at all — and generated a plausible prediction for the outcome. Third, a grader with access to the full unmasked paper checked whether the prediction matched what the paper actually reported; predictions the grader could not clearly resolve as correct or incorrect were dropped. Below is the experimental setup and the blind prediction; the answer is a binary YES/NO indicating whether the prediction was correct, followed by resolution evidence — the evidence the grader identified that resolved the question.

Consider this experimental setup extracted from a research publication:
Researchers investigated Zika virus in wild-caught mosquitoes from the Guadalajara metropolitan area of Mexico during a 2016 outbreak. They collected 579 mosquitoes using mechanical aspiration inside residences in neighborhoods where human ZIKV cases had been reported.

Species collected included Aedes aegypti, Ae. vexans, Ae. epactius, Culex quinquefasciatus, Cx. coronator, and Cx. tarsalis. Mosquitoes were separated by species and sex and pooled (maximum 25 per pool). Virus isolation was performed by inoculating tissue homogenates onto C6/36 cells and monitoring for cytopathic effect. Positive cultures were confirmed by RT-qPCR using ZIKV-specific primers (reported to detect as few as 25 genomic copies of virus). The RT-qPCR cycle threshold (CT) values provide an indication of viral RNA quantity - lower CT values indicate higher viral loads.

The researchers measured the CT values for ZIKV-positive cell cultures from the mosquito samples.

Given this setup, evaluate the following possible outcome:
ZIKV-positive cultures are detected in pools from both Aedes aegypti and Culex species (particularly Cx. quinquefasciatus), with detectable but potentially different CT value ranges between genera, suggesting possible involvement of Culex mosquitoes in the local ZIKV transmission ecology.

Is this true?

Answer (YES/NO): YES